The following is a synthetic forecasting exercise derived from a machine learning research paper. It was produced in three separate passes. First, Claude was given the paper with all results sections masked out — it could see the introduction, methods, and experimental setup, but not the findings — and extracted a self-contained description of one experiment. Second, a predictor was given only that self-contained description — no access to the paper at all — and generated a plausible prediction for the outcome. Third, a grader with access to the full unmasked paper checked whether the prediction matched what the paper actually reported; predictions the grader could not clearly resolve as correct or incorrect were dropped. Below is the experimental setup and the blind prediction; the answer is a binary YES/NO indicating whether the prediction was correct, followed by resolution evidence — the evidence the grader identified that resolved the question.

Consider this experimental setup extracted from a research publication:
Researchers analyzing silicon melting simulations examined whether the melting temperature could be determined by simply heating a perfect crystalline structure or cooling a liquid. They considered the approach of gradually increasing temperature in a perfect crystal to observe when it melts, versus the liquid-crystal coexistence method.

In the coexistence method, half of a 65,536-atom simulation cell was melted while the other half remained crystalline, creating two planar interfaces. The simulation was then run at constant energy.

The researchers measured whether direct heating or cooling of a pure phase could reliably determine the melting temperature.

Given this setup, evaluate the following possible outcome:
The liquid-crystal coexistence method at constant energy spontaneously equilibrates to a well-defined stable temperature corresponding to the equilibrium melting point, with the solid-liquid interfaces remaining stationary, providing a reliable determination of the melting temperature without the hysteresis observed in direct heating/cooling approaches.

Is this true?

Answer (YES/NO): YES